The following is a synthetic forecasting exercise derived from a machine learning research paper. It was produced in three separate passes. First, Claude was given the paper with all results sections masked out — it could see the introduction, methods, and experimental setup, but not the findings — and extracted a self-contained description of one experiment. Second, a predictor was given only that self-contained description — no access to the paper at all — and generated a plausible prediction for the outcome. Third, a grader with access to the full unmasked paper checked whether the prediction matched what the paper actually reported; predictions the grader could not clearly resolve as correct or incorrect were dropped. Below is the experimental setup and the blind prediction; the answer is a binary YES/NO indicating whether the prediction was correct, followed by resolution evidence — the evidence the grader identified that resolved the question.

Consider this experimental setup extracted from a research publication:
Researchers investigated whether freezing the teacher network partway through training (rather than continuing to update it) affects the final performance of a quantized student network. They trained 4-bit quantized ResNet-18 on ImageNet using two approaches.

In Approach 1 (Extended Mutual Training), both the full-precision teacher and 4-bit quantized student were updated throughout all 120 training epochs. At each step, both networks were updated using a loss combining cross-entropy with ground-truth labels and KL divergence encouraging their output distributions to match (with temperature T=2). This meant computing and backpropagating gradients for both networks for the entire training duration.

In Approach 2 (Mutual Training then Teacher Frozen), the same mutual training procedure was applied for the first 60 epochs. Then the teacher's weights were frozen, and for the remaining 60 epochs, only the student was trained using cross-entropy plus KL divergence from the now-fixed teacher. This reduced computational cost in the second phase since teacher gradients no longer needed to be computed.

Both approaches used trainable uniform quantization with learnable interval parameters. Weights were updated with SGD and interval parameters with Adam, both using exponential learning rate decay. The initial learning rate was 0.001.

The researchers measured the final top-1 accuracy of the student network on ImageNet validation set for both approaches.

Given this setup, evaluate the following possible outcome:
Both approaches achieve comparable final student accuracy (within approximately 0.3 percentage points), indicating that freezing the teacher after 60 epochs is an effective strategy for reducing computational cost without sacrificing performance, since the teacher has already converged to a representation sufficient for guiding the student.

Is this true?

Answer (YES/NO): NO